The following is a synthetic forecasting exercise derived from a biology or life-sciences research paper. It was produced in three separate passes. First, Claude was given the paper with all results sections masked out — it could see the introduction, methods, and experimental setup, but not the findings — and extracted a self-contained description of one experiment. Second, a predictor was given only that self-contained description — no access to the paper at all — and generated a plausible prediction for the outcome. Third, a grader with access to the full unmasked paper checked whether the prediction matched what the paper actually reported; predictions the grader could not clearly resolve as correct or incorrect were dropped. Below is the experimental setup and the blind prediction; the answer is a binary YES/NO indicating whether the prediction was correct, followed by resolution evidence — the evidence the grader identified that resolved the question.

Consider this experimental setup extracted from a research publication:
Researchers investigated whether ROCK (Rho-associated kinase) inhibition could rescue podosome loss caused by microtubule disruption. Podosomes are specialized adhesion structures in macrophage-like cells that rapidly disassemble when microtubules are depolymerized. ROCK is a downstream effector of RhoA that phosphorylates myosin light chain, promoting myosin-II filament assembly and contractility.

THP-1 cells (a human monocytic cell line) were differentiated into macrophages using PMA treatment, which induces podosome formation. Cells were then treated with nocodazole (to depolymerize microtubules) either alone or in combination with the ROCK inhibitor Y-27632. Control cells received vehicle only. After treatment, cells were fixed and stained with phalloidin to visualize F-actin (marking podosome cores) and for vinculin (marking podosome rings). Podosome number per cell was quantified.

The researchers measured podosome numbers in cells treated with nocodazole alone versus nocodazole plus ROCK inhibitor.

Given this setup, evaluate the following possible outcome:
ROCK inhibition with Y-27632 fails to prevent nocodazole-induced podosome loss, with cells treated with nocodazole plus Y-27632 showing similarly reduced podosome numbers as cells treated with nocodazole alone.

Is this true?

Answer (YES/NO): NO